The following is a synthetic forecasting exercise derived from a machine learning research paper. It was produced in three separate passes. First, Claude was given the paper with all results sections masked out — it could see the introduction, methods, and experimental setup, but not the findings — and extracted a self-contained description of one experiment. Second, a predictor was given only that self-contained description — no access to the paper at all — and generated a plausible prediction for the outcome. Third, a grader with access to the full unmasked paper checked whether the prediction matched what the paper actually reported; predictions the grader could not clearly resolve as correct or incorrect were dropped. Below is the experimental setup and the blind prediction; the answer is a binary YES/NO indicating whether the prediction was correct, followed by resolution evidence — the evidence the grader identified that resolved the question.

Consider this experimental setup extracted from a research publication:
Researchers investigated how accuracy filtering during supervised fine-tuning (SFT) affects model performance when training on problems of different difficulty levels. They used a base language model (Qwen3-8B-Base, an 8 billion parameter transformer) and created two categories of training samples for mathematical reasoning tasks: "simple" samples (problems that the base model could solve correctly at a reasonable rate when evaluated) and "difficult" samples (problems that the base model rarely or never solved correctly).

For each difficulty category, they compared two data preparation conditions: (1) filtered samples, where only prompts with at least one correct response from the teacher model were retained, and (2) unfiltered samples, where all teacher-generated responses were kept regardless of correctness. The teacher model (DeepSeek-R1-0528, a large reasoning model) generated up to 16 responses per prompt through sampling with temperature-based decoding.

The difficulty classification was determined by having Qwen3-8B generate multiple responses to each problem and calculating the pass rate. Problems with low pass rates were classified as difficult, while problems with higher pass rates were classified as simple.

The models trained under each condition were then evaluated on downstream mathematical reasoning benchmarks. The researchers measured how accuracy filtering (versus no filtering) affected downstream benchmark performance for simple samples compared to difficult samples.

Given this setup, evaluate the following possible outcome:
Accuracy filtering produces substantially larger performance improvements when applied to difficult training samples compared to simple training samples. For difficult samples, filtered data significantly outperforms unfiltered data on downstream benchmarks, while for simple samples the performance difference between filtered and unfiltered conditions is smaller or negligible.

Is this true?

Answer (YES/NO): NO